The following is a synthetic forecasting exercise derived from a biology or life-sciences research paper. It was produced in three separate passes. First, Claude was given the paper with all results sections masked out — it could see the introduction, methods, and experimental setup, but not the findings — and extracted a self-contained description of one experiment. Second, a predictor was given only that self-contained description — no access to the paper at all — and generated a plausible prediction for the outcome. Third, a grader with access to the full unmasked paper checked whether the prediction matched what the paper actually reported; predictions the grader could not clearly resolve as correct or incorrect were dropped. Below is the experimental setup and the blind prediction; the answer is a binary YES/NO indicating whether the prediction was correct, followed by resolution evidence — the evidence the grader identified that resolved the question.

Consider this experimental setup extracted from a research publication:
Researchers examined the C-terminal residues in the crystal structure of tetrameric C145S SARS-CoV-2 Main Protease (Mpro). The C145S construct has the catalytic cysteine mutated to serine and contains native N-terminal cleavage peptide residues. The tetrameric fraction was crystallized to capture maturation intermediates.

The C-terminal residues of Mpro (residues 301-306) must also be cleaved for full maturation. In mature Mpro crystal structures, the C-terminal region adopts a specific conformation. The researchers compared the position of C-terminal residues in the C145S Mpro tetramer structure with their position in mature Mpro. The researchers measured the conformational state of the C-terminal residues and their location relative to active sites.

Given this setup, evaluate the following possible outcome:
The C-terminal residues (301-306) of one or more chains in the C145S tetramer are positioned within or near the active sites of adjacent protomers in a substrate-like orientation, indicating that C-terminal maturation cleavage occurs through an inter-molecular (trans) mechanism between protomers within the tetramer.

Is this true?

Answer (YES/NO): YES